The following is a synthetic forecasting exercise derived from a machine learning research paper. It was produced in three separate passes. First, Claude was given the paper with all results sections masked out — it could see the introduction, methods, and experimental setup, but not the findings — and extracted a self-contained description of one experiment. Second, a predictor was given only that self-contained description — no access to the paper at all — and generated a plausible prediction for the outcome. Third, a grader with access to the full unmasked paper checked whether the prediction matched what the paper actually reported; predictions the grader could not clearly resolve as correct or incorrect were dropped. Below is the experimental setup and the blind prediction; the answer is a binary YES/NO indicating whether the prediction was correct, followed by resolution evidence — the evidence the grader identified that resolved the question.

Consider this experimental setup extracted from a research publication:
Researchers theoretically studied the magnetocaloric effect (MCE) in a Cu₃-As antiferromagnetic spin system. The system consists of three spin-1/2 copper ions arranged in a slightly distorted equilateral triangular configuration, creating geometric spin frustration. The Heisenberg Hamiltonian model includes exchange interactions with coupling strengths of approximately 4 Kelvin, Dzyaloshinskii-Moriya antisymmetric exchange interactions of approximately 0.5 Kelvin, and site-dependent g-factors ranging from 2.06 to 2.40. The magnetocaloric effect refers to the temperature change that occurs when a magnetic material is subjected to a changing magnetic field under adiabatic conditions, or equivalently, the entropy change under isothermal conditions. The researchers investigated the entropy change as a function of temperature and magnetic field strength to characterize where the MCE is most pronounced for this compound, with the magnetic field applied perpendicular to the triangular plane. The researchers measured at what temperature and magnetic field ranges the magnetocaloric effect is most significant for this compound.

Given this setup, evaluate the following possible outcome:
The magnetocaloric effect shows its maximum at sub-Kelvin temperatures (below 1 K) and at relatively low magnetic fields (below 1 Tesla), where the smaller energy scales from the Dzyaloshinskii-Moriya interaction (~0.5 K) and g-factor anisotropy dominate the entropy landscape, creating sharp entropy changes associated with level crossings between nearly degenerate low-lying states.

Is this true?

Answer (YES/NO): NO